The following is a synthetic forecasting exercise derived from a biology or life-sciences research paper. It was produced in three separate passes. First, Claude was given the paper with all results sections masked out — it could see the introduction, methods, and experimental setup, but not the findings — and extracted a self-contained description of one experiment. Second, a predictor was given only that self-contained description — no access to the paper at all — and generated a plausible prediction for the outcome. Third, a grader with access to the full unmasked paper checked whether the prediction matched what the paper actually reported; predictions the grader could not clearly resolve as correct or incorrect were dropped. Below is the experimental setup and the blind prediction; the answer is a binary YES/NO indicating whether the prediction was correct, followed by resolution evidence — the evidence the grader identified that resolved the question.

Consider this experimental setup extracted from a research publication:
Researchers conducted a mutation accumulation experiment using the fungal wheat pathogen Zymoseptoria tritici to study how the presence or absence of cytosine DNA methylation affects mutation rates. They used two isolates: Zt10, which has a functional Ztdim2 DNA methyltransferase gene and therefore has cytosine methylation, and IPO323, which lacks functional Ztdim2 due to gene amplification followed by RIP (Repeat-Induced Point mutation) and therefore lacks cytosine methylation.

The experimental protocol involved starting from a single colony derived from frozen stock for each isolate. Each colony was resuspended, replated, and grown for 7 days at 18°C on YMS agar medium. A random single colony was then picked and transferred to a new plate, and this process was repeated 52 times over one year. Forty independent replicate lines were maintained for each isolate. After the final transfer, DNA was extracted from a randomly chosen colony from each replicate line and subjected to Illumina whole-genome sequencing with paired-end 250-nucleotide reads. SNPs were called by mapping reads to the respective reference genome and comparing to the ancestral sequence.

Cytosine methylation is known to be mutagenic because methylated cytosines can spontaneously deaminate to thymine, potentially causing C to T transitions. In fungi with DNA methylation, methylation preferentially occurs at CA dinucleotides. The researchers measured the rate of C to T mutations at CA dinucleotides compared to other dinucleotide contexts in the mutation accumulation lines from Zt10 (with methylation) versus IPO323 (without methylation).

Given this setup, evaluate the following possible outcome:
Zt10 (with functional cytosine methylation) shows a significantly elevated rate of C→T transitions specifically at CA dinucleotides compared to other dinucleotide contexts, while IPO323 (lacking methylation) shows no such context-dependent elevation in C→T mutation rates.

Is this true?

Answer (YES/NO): YES